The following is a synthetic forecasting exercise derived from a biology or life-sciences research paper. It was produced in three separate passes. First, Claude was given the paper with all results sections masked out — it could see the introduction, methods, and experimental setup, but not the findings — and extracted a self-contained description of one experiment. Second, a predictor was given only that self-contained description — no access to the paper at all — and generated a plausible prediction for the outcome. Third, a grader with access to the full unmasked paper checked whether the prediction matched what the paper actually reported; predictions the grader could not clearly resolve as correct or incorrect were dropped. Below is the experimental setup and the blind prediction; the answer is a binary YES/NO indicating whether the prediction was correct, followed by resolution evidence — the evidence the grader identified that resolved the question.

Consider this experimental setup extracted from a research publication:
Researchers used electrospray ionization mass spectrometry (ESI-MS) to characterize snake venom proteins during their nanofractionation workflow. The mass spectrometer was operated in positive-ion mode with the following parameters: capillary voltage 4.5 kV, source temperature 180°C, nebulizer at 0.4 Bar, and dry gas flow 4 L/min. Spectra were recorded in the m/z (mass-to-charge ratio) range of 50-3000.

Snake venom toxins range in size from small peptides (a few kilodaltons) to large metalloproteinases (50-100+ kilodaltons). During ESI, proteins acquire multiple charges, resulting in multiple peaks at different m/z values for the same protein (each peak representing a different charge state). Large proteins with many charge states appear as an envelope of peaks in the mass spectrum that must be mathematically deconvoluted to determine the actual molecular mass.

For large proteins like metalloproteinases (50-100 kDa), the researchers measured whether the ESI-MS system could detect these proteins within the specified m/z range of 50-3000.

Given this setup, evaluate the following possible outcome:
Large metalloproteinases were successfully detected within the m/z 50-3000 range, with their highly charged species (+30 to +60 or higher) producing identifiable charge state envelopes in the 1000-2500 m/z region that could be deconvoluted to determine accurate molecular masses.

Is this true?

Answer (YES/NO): NO